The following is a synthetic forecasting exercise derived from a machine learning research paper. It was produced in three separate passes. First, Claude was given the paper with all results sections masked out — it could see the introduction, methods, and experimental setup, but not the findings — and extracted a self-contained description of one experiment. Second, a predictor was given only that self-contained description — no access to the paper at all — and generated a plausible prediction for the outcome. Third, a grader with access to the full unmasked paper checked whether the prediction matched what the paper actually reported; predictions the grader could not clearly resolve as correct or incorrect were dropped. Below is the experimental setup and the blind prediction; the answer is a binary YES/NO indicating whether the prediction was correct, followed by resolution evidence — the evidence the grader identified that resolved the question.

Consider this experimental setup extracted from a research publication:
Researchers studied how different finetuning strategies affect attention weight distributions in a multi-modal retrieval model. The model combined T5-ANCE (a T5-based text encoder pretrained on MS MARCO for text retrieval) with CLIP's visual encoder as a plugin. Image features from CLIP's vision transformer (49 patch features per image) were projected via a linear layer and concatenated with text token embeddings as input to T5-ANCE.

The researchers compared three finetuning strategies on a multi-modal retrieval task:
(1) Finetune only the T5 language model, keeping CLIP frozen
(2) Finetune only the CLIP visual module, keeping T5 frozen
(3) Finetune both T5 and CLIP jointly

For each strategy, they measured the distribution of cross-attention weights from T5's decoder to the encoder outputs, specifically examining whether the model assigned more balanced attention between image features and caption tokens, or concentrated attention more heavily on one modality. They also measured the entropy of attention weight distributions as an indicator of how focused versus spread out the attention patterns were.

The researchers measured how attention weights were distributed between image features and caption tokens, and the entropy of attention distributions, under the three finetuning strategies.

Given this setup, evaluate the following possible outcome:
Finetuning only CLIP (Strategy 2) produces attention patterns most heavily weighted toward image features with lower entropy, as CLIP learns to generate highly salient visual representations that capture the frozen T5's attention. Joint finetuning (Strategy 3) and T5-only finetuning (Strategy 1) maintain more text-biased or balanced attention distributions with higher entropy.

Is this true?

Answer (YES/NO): NO